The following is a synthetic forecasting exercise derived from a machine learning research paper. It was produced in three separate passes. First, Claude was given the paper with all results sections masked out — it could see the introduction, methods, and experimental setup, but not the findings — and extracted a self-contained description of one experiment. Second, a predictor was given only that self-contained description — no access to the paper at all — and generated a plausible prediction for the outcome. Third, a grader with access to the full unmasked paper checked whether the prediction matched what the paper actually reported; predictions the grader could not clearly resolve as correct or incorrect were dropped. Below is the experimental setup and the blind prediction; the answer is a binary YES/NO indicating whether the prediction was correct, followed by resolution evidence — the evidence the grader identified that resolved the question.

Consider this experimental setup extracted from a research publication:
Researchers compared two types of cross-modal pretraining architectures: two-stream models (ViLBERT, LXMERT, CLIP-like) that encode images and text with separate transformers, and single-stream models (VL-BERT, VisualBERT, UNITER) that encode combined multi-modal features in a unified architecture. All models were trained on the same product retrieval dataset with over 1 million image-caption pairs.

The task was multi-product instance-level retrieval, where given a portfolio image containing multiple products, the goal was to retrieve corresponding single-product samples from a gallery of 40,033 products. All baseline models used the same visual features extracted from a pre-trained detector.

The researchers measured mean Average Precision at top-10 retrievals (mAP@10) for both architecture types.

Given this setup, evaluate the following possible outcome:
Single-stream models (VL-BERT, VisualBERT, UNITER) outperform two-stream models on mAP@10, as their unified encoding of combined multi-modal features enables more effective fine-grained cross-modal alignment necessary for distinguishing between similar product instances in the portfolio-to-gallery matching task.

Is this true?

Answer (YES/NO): NO